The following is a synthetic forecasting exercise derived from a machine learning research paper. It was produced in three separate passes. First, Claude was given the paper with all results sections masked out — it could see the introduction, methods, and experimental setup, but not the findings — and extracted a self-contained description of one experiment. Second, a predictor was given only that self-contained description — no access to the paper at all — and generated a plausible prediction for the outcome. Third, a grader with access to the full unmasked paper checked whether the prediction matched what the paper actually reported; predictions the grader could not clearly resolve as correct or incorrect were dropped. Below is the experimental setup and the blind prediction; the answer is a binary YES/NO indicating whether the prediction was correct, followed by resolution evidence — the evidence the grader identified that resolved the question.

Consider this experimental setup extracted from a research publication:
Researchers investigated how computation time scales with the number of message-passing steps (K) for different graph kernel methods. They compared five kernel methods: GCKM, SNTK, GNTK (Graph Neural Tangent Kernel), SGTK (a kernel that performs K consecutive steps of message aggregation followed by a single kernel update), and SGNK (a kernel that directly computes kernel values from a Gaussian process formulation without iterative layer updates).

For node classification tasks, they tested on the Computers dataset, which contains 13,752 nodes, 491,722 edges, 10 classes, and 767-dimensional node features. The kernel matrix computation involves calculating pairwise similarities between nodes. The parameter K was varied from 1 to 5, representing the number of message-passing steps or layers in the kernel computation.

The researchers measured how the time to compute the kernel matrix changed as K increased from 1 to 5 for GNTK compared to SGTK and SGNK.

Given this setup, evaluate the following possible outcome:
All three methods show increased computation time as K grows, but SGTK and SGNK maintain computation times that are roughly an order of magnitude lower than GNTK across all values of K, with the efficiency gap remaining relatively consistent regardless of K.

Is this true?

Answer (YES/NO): NO